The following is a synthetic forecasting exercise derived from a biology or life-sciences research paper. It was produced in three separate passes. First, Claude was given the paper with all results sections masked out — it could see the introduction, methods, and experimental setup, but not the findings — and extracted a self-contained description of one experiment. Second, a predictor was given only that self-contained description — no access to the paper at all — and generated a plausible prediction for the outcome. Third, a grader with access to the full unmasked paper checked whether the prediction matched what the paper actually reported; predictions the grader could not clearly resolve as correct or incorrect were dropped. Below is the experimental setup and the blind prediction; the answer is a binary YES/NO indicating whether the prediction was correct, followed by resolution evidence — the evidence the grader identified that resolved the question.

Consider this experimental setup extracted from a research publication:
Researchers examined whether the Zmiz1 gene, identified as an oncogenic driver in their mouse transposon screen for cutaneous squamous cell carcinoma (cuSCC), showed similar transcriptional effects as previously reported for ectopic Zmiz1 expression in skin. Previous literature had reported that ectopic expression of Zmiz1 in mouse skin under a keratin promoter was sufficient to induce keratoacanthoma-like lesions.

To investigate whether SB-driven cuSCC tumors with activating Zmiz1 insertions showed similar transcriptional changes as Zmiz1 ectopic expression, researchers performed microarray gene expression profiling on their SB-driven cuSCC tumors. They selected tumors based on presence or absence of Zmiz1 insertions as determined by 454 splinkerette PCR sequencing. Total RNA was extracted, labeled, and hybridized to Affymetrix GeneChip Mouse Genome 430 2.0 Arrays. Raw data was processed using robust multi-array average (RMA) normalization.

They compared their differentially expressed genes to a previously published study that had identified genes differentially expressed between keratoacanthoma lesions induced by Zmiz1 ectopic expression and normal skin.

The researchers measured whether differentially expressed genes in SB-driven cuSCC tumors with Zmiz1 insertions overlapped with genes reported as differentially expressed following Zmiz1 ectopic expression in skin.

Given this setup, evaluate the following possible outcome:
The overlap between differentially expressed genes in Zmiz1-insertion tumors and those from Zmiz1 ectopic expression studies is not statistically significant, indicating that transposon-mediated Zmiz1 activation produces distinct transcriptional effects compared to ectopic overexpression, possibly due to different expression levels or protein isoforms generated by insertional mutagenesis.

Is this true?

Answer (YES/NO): NO